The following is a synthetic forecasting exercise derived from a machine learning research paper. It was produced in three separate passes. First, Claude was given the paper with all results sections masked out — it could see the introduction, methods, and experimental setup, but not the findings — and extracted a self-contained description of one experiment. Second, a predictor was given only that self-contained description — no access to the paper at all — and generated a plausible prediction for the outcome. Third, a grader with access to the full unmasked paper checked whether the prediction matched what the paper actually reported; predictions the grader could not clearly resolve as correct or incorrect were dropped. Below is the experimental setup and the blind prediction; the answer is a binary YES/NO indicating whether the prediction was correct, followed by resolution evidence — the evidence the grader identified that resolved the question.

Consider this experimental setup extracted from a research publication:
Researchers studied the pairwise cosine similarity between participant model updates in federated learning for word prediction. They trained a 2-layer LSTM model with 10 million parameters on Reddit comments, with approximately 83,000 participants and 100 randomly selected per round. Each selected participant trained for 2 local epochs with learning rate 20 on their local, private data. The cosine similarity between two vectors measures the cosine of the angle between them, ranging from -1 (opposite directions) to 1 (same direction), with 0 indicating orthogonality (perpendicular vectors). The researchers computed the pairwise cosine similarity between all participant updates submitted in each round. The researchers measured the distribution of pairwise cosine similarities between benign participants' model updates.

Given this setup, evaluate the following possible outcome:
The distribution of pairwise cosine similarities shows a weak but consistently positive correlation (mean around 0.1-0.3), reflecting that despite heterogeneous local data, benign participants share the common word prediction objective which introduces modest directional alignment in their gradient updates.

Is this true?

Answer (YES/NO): NO